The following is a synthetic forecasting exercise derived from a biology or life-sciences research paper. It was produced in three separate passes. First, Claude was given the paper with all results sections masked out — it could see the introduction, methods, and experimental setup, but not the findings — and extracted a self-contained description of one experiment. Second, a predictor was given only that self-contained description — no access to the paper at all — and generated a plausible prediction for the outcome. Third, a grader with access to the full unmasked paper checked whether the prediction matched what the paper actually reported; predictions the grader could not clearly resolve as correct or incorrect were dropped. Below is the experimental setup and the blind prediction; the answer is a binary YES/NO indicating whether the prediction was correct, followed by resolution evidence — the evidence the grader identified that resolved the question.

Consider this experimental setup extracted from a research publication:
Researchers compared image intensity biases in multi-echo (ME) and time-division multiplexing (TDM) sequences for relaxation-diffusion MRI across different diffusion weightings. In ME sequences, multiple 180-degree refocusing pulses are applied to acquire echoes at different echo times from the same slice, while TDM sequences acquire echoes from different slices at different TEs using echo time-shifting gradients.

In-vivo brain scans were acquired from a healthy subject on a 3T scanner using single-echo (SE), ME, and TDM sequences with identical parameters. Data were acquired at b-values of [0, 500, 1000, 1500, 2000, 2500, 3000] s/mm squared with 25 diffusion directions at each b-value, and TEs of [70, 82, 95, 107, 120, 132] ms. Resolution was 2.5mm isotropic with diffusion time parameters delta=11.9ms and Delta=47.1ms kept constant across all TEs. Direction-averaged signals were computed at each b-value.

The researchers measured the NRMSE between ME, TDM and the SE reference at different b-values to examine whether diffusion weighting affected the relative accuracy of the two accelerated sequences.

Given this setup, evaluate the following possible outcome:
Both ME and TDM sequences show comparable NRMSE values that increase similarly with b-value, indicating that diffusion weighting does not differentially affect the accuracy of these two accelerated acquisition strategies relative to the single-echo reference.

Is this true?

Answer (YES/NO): NO